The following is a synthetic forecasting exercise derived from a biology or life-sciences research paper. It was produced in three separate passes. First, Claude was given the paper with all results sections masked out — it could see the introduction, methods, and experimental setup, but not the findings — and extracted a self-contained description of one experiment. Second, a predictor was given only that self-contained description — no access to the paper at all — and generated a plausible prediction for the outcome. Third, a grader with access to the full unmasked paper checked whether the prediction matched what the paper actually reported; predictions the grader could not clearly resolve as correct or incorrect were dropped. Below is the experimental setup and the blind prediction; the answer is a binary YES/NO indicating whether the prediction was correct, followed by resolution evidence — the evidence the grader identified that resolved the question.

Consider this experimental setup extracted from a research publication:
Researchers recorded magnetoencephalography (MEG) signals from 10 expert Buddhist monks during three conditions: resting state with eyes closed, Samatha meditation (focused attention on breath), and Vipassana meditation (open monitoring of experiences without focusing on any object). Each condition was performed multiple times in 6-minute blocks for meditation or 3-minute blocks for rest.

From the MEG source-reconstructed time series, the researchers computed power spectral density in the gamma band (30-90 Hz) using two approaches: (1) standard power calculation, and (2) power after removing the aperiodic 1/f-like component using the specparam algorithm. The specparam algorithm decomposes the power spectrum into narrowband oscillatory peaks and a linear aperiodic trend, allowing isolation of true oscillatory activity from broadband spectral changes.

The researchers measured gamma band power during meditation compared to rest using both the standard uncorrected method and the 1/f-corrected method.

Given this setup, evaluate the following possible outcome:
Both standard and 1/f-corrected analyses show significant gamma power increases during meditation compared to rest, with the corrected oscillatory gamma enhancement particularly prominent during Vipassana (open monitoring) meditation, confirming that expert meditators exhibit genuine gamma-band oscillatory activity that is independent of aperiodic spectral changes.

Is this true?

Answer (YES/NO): NO